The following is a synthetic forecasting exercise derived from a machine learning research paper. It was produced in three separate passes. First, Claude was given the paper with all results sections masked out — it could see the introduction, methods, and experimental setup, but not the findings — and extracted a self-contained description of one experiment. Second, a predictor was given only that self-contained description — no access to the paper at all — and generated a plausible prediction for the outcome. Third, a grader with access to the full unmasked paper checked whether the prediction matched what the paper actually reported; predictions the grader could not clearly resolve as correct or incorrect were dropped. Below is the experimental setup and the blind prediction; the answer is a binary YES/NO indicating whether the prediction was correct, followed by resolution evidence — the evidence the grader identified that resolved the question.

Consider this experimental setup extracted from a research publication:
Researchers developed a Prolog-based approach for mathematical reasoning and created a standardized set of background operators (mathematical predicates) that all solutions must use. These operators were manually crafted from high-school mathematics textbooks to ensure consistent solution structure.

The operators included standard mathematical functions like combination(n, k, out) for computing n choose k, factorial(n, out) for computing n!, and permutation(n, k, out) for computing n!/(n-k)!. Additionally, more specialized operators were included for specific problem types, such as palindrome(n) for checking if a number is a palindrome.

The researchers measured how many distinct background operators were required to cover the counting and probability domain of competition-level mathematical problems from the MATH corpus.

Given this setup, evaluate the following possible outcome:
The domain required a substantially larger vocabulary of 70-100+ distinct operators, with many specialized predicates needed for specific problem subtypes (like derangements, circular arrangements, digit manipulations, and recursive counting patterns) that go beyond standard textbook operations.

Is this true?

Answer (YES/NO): NO